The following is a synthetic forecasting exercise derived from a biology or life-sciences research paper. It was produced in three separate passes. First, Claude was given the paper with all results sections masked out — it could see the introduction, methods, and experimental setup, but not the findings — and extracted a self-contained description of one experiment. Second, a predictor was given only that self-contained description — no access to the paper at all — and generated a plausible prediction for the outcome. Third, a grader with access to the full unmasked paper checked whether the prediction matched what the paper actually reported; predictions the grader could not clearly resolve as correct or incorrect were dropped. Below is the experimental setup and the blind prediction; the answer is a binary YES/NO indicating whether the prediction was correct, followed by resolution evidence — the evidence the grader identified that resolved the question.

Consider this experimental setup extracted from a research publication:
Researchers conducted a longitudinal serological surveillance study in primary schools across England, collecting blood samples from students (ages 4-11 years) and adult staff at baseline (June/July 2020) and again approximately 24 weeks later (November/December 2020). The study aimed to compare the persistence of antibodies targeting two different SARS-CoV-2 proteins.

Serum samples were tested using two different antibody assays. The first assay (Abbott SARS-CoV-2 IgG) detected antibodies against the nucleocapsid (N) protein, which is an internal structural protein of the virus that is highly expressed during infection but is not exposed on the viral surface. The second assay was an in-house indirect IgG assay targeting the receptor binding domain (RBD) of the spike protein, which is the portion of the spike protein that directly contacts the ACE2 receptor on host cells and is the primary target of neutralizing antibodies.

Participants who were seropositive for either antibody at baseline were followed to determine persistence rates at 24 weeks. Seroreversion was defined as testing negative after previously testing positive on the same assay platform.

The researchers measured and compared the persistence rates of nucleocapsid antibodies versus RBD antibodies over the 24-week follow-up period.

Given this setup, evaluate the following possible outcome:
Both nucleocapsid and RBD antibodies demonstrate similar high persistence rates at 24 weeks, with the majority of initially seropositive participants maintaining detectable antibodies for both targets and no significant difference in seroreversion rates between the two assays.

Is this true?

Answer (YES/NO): NO